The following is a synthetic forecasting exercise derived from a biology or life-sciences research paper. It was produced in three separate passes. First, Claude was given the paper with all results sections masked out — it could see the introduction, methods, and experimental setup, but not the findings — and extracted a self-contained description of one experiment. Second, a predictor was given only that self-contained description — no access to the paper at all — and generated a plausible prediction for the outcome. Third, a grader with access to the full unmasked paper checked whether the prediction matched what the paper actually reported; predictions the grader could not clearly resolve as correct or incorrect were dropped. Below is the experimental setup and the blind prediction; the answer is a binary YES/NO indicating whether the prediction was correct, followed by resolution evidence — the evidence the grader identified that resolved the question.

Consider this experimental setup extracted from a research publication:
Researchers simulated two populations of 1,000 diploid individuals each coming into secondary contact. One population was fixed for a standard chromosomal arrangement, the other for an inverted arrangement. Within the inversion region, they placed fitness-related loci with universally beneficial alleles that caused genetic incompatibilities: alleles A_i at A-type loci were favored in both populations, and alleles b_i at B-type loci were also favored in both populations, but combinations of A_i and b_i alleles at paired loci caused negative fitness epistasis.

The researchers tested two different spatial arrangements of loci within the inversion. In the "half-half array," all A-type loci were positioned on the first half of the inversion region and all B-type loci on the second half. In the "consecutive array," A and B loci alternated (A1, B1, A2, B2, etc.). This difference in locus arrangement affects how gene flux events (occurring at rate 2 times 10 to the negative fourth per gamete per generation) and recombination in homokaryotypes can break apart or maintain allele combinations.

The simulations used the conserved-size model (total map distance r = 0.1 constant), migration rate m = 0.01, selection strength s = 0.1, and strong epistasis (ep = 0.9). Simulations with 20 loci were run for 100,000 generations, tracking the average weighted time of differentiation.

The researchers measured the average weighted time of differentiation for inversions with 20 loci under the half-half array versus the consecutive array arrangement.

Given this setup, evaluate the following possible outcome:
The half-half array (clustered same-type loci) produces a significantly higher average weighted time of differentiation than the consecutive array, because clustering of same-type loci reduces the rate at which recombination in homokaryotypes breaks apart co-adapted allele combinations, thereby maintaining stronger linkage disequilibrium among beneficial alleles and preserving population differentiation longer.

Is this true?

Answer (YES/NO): NO